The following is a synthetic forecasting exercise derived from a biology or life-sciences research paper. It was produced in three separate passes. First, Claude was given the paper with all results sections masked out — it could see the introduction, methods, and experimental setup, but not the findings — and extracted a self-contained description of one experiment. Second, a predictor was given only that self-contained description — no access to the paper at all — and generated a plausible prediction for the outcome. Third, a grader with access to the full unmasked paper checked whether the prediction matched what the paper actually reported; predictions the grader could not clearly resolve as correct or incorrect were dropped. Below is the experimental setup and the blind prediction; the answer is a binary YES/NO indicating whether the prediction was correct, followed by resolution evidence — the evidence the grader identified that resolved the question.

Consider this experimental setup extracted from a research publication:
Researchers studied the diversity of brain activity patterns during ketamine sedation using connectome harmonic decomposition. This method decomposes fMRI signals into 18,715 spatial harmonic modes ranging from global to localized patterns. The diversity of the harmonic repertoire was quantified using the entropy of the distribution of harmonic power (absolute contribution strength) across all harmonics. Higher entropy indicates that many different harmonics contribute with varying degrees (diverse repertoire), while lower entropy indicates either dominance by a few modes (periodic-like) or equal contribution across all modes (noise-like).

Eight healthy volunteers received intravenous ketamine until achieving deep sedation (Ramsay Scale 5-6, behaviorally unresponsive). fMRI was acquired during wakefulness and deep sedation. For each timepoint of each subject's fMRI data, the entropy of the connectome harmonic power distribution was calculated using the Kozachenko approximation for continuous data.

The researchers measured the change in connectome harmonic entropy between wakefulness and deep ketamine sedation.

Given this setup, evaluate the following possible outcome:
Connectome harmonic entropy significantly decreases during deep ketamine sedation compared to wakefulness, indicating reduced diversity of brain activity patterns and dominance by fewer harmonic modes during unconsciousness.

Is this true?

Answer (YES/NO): NO